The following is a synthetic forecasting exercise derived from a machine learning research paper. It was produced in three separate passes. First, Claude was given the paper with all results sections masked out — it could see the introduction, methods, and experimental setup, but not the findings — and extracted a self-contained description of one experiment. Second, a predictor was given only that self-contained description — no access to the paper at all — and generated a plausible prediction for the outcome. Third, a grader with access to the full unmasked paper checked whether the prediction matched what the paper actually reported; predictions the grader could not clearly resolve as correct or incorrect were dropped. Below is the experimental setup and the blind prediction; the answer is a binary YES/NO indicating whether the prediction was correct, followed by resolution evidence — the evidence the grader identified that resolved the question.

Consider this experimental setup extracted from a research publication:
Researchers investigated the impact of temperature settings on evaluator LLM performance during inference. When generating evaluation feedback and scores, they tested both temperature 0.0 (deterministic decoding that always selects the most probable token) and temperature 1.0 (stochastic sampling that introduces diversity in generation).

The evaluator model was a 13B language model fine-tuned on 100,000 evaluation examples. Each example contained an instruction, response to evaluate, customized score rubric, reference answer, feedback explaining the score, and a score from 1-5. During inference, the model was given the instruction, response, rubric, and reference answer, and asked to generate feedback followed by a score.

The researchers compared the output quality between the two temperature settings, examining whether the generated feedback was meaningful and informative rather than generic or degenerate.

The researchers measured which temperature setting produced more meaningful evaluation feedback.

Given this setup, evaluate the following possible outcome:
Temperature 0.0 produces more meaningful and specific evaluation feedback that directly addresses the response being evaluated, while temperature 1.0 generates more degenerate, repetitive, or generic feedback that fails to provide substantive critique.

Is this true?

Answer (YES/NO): NO